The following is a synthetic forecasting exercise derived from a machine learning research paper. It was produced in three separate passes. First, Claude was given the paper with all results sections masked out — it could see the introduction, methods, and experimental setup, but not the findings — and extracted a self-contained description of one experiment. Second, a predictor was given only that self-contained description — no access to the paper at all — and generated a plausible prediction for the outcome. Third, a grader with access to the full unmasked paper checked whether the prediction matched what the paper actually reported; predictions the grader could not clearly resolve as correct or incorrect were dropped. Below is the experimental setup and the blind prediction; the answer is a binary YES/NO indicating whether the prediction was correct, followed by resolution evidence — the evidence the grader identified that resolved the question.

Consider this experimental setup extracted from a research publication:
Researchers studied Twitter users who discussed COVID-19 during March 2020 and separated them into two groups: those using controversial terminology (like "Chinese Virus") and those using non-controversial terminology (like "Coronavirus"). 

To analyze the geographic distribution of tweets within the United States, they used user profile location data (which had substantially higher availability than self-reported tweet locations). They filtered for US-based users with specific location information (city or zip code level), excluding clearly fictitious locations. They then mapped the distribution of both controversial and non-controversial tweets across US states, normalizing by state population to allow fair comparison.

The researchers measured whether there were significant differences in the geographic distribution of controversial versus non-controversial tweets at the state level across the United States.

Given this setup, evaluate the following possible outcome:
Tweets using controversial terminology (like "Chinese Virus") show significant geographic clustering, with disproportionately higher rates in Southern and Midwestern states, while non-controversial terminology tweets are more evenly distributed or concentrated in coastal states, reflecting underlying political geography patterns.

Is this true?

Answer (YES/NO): NO